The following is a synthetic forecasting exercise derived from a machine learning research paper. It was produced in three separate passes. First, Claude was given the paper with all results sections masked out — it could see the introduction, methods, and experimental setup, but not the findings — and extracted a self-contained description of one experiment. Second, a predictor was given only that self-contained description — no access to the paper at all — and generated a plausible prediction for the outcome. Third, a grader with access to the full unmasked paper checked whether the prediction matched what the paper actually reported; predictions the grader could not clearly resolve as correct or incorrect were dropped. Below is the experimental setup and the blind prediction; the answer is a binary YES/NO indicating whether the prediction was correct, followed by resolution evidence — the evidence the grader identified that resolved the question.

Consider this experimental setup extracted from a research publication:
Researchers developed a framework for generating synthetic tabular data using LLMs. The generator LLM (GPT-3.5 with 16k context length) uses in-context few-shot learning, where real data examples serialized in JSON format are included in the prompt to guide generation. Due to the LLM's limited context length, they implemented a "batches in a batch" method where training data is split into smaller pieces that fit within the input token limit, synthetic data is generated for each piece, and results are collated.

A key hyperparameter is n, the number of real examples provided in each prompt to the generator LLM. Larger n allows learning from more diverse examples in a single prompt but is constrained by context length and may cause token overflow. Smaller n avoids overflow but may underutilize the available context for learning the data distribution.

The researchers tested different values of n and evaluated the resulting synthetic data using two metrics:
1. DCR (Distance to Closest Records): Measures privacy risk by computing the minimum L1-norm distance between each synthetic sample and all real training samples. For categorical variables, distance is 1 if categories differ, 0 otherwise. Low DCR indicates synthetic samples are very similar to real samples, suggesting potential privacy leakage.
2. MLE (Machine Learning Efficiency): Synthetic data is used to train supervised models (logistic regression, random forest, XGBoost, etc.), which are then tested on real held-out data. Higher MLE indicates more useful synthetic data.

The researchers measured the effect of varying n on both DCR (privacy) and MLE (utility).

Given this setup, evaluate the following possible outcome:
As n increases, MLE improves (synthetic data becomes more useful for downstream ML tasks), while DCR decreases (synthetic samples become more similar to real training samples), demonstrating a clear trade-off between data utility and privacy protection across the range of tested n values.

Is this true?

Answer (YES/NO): NO